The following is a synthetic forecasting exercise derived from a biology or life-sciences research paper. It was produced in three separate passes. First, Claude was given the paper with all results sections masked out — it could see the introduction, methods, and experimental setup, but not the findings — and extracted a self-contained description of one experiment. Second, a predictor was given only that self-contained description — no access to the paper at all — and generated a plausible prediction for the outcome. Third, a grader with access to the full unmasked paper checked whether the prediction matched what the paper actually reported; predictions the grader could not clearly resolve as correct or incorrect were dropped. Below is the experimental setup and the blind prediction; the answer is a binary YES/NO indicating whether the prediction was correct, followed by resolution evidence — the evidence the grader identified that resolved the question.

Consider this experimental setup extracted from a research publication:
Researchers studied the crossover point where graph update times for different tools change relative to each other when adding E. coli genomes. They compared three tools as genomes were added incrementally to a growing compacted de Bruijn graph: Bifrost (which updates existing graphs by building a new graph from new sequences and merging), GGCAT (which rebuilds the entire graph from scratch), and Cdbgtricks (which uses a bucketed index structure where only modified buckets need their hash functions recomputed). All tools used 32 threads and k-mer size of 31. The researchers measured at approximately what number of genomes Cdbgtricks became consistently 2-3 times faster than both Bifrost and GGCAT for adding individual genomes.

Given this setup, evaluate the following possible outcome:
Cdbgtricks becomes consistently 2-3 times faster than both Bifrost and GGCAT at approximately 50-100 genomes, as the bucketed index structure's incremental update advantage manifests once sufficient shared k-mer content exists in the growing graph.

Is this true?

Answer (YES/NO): NO